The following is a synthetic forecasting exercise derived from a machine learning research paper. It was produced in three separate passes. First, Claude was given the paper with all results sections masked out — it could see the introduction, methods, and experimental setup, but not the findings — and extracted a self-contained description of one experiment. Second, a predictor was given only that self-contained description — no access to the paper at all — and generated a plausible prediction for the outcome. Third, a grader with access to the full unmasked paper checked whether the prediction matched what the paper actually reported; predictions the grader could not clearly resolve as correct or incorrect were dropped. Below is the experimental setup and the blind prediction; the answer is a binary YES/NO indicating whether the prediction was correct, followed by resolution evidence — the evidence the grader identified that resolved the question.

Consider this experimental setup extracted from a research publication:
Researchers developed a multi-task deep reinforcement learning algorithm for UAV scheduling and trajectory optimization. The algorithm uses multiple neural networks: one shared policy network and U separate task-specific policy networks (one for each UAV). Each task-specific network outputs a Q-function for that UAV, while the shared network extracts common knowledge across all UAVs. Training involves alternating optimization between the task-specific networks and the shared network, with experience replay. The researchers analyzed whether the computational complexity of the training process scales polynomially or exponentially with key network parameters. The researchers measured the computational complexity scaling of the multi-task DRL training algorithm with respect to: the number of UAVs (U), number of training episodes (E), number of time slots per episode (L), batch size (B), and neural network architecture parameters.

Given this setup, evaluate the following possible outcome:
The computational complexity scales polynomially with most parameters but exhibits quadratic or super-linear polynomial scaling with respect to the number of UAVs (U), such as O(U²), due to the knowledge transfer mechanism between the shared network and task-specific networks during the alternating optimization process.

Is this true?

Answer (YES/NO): NO